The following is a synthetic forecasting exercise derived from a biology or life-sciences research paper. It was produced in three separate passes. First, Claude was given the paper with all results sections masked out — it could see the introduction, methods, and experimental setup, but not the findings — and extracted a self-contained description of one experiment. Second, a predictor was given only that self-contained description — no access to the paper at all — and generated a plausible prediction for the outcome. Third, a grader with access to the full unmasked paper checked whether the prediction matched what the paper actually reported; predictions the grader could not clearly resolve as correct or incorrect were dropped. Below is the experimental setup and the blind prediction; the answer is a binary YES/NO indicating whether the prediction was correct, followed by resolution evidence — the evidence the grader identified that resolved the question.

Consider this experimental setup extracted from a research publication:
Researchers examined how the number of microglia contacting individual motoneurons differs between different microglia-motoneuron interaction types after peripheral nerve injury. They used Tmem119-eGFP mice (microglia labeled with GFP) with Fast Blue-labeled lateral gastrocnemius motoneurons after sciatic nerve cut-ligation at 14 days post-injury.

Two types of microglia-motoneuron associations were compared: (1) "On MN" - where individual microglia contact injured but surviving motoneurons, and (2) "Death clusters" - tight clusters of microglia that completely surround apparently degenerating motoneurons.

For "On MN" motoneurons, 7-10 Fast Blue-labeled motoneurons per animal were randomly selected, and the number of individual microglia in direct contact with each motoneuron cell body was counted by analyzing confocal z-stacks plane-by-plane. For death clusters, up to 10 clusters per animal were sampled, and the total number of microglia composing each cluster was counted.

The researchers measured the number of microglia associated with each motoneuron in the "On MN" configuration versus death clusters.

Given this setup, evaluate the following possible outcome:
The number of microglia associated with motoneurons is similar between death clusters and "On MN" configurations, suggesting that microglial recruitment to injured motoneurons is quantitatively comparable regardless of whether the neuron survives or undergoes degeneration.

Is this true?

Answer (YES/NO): NO